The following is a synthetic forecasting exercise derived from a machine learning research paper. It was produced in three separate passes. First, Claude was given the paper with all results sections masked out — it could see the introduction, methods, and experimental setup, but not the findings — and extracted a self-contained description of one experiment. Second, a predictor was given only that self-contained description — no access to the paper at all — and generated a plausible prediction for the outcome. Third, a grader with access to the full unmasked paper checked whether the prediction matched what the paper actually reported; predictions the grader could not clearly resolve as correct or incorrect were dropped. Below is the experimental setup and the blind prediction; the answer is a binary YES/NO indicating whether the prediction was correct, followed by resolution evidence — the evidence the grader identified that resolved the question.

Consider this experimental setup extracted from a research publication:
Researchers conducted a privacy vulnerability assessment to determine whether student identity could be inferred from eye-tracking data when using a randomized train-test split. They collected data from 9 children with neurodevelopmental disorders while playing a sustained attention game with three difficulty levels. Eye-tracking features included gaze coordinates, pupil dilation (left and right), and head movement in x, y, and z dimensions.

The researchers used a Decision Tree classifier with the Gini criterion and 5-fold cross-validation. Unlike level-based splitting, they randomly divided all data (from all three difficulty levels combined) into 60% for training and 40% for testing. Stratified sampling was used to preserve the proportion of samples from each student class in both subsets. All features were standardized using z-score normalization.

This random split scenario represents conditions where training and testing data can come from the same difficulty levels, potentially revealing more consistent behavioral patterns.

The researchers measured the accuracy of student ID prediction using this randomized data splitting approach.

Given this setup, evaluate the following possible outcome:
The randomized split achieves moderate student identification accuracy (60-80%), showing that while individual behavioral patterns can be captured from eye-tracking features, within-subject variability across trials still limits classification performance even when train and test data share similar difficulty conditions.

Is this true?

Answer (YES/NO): NO